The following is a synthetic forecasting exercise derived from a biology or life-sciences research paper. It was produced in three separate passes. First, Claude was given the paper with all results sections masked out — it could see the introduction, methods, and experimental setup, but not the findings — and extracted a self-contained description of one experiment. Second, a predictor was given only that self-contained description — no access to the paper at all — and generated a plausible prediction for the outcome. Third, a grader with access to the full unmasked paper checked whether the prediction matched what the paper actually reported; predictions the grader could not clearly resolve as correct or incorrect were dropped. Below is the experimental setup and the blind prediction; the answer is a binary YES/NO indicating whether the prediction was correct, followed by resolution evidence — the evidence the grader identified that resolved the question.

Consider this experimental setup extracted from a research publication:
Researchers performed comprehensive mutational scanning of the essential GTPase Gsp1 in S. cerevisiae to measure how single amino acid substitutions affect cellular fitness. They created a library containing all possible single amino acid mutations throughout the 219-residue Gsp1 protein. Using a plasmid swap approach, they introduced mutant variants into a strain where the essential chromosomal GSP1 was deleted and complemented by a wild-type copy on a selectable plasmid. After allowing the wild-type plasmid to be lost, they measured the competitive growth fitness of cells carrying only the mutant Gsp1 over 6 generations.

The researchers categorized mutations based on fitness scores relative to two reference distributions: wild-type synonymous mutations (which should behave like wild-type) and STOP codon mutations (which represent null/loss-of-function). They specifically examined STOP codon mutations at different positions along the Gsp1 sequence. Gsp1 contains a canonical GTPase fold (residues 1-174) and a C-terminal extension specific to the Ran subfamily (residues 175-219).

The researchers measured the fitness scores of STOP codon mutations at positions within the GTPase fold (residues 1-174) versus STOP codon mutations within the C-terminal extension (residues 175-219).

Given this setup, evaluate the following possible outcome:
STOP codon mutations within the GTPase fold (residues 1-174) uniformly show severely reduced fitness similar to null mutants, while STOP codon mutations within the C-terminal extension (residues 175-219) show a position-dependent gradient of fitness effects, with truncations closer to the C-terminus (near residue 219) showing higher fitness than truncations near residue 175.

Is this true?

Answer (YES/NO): NO